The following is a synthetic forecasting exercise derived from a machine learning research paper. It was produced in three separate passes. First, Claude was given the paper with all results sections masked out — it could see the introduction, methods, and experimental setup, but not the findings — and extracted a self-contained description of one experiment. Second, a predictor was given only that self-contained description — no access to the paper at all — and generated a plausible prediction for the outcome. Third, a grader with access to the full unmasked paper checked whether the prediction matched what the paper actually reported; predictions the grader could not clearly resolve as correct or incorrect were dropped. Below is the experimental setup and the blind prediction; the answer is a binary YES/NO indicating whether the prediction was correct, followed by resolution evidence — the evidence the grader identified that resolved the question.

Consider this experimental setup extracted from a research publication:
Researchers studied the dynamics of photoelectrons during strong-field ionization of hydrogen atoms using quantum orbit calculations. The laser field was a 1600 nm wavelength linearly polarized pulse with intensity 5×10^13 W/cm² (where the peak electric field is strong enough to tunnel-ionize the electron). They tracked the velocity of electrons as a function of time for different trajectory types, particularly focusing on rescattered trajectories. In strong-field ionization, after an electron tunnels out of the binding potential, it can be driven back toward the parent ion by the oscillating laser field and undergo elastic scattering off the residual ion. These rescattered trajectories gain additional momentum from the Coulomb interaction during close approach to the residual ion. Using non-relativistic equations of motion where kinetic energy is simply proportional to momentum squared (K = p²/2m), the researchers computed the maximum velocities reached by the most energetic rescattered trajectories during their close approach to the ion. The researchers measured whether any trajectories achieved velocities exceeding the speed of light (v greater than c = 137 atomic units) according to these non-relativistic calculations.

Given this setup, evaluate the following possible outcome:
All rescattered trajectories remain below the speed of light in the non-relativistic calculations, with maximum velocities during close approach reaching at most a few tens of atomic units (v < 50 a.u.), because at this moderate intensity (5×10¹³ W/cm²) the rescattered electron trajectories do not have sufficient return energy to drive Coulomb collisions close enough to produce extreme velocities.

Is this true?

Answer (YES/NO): NO